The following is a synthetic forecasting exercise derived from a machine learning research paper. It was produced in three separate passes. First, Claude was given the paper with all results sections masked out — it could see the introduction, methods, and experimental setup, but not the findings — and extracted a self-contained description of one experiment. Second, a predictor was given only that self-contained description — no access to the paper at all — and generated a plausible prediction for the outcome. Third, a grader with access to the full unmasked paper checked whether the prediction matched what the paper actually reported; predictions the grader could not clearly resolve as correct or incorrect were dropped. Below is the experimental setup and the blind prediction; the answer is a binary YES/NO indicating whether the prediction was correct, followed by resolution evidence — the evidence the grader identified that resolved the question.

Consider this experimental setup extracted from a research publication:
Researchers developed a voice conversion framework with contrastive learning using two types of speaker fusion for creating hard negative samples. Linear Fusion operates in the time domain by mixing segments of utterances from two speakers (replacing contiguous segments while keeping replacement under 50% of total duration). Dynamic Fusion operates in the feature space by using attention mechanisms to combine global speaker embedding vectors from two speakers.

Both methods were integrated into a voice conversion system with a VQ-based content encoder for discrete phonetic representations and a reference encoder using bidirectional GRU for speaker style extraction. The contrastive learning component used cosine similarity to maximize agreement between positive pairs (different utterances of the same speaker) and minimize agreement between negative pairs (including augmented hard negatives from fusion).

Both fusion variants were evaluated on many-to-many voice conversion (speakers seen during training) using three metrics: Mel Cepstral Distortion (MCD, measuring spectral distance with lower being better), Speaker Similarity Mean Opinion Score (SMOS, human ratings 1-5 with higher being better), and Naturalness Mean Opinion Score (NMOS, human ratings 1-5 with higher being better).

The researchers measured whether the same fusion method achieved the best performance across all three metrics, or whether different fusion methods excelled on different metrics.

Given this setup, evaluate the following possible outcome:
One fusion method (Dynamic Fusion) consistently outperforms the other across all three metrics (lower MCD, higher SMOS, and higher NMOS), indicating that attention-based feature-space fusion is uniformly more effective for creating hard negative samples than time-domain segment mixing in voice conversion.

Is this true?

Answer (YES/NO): NO